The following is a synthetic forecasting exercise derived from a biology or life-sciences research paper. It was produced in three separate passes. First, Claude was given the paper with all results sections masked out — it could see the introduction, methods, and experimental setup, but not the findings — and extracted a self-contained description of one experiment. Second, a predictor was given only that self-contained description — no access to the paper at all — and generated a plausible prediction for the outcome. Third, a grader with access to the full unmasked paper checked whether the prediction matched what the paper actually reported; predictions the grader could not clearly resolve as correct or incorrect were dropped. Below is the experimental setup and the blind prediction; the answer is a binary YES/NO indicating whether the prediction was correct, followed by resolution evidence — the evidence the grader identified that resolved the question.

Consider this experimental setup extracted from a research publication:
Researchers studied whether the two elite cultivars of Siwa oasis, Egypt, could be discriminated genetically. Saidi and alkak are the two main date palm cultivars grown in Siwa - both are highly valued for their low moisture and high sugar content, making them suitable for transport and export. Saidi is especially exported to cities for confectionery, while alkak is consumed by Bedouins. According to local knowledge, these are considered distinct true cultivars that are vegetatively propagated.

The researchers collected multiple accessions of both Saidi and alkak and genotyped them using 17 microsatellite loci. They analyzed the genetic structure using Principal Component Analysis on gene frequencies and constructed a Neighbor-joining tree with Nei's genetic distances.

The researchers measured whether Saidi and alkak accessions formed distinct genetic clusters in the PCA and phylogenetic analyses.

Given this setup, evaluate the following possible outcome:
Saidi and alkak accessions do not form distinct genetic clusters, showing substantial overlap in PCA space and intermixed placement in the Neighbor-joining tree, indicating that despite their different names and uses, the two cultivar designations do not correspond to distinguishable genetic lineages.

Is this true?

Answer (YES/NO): NO